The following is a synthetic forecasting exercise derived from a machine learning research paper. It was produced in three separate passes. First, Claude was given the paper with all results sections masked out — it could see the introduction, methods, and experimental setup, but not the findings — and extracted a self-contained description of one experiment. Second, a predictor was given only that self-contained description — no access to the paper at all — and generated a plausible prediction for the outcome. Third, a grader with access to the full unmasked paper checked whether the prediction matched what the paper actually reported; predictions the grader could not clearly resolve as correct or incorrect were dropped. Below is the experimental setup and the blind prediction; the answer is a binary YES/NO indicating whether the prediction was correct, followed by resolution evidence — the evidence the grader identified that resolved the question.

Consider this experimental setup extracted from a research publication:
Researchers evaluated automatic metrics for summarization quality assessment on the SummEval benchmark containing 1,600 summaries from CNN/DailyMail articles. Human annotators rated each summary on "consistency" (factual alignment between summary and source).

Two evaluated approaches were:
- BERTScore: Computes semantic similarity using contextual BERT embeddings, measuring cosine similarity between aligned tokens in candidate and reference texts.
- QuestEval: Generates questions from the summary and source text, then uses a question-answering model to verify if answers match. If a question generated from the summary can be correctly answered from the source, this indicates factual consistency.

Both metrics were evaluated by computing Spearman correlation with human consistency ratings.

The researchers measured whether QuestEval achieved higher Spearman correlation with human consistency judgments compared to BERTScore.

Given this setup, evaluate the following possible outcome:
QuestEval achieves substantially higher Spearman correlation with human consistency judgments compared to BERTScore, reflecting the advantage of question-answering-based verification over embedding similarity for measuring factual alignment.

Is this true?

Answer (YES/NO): YES